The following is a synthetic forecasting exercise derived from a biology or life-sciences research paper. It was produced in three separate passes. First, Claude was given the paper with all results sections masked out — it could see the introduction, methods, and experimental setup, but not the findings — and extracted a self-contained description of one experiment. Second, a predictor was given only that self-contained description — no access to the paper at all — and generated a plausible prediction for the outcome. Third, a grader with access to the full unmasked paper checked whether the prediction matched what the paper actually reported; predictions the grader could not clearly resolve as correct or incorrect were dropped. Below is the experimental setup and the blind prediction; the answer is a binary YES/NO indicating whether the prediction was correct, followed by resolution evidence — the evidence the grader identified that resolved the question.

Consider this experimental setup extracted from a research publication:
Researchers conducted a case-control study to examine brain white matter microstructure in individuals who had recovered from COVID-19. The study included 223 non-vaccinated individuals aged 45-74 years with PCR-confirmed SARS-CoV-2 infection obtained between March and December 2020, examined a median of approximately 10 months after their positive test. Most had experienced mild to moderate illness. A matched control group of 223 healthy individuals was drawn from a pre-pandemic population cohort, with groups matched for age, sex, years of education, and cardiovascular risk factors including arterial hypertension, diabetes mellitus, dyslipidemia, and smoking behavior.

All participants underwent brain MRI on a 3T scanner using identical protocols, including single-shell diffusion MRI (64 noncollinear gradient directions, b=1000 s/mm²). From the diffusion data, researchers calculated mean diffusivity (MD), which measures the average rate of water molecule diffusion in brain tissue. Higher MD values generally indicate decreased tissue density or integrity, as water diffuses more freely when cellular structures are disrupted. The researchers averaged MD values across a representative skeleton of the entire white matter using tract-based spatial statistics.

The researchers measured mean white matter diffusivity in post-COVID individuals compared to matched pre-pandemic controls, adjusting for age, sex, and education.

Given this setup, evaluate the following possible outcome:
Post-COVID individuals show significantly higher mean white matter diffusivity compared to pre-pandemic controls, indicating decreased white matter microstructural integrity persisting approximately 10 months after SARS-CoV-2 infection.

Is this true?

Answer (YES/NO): YES